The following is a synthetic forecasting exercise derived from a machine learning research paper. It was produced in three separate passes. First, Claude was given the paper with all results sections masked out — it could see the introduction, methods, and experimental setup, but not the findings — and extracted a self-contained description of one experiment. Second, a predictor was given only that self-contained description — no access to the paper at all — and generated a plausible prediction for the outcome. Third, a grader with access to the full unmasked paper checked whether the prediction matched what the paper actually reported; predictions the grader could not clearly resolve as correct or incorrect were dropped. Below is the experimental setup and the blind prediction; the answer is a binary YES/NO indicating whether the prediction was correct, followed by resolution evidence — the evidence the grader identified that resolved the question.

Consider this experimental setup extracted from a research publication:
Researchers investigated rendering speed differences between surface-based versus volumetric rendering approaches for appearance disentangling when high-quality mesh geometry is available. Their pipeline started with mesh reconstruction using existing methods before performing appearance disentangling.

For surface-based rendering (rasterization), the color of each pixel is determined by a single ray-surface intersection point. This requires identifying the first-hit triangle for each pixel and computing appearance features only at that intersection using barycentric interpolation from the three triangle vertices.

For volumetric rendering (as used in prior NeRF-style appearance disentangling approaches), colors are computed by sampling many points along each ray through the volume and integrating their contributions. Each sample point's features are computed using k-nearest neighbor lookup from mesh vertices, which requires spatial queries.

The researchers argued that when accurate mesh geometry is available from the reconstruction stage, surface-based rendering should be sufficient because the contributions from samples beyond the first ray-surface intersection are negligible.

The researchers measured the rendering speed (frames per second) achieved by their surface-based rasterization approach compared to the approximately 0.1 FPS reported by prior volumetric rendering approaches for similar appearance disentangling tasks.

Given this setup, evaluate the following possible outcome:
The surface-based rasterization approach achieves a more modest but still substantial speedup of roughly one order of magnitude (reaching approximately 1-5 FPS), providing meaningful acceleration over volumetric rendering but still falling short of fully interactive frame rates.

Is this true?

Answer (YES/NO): NO